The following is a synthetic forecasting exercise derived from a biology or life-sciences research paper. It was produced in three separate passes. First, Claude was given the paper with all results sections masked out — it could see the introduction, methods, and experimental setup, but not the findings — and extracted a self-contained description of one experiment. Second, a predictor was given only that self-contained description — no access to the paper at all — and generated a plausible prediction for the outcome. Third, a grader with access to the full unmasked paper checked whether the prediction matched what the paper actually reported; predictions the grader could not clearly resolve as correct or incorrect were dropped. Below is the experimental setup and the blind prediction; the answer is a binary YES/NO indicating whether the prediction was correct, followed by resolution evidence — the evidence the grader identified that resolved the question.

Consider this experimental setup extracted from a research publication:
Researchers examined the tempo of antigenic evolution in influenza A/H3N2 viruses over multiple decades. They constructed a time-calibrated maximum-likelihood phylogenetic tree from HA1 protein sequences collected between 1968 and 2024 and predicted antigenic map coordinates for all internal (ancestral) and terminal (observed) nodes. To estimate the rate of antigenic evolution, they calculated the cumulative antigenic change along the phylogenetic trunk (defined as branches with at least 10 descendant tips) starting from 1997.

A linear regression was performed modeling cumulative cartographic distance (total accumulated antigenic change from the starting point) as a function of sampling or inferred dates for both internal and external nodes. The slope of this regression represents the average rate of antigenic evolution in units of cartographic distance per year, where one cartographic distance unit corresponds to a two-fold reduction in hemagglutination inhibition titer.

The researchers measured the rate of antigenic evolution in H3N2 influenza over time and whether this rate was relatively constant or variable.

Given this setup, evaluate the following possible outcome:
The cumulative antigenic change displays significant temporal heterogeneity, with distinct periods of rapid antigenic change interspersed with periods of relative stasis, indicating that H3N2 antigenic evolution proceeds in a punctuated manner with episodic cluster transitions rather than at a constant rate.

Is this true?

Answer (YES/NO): YES